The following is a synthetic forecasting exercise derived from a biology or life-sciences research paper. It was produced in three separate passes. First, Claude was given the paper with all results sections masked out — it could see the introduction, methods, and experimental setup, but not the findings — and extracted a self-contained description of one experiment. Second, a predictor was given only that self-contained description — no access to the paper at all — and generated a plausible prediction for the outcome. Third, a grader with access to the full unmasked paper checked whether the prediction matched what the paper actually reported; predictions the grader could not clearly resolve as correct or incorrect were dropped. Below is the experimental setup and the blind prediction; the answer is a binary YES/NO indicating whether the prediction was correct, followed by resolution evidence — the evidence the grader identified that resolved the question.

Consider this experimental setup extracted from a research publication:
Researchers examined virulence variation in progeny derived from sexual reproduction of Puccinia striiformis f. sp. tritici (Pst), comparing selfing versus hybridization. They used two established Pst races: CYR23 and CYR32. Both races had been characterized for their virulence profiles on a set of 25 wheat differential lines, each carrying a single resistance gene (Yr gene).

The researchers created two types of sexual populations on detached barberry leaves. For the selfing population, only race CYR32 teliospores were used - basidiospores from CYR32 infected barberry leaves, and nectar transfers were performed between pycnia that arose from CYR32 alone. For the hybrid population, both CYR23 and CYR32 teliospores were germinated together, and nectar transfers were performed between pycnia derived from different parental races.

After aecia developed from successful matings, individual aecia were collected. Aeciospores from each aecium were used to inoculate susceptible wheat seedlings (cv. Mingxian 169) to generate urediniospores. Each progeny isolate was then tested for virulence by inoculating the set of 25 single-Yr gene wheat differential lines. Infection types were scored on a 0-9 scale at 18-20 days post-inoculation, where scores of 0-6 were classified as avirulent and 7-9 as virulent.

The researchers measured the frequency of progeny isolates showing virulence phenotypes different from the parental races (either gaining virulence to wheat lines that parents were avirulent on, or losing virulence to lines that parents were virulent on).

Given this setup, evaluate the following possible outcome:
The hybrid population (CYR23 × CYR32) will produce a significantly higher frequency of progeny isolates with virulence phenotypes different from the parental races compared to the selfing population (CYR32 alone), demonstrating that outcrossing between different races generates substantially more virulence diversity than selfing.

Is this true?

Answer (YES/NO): NO